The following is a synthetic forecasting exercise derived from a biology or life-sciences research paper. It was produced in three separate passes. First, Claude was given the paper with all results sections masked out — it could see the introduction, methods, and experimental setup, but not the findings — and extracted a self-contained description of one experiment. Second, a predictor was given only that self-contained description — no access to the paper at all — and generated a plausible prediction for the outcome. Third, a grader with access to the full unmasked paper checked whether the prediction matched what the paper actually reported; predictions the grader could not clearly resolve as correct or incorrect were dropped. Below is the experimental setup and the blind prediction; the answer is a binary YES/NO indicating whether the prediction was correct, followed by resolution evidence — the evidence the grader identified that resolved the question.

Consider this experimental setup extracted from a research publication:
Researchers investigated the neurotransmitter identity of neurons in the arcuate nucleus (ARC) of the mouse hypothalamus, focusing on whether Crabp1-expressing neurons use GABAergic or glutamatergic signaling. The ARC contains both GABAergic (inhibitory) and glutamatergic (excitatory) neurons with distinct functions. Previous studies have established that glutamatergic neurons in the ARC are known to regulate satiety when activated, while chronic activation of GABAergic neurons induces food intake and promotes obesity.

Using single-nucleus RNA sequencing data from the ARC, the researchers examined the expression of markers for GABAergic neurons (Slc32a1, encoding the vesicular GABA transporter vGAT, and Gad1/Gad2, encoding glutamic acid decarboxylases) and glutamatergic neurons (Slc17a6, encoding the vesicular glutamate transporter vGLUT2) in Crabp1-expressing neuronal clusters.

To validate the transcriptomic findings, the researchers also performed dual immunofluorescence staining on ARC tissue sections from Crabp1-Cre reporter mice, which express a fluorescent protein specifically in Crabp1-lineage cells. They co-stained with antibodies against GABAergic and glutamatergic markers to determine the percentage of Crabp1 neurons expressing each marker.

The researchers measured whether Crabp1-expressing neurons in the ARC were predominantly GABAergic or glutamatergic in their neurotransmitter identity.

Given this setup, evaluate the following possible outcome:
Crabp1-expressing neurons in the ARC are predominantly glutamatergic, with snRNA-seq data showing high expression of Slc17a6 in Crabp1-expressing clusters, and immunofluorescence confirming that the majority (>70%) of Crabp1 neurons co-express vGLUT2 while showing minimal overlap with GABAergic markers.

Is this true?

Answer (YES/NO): NO